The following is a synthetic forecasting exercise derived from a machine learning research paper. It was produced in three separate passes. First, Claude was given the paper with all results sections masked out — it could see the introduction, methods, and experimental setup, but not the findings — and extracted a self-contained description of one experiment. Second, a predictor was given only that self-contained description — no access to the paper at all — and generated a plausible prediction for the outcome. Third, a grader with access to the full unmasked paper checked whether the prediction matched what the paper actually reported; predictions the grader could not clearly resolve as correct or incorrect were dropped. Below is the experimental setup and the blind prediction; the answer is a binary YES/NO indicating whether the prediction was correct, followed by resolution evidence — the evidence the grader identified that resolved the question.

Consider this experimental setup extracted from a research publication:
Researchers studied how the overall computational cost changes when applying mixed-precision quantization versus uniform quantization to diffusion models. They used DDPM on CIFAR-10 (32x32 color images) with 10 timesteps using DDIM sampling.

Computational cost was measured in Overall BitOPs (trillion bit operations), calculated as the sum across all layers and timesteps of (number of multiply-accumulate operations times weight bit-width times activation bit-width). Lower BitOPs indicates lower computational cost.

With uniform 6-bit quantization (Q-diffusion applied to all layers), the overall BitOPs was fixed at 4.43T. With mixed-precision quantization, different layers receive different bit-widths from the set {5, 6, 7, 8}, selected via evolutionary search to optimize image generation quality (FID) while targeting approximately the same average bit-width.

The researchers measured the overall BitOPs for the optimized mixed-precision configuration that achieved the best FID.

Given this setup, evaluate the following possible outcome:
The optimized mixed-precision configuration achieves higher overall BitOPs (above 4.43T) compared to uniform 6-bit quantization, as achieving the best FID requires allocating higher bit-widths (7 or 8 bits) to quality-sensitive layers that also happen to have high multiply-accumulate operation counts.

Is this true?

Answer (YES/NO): NO